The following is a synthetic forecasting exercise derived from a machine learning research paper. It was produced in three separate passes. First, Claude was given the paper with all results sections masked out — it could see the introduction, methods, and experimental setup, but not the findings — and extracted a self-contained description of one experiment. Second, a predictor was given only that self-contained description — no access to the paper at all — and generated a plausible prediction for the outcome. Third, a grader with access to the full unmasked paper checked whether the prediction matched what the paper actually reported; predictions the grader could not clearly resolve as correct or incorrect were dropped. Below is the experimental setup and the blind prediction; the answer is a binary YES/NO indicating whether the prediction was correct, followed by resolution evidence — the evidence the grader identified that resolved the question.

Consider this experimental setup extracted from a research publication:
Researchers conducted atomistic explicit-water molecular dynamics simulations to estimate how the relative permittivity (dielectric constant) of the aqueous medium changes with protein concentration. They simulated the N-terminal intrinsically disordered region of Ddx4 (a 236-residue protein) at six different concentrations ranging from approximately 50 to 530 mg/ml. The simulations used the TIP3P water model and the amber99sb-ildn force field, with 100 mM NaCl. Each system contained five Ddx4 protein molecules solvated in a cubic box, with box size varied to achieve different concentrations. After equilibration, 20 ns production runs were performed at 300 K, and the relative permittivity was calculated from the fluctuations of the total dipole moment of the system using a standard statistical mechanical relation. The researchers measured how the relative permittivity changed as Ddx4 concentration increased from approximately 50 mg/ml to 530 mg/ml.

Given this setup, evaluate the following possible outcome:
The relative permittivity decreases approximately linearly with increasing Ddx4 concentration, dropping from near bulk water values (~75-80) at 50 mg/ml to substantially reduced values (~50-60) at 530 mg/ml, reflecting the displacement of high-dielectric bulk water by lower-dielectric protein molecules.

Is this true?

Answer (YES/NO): NO